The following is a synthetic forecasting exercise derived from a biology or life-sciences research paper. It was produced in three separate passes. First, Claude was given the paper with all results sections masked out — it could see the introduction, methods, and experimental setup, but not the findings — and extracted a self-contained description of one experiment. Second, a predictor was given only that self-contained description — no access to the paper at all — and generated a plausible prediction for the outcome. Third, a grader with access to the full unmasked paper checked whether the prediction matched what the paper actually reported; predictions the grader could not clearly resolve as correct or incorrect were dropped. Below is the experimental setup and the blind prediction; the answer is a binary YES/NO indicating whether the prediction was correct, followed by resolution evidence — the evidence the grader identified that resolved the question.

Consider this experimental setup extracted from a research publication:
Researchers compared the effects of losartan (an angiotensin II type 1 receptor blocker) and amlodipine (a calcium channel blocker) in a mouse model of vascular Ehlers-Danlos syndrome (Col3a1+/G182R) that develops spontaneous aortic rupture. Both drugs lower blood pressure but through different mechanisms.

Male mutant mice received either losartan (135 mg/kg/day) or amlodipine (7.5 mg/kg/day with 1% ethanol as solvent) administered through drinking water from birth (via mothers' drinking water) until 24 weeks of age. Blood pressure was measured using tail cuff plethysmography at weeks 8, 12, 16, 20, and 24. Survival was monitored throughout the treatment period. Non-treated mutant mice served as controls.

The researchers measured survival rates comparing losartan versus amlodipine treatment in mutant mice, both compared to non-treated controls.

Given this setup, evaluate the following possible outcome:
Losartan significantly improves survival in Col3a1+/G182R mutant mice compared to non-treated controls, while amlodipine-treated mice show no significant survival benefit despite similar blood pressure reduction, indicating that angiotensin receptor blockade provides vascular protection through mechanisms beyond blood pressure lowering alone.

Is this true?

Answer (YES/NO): NO